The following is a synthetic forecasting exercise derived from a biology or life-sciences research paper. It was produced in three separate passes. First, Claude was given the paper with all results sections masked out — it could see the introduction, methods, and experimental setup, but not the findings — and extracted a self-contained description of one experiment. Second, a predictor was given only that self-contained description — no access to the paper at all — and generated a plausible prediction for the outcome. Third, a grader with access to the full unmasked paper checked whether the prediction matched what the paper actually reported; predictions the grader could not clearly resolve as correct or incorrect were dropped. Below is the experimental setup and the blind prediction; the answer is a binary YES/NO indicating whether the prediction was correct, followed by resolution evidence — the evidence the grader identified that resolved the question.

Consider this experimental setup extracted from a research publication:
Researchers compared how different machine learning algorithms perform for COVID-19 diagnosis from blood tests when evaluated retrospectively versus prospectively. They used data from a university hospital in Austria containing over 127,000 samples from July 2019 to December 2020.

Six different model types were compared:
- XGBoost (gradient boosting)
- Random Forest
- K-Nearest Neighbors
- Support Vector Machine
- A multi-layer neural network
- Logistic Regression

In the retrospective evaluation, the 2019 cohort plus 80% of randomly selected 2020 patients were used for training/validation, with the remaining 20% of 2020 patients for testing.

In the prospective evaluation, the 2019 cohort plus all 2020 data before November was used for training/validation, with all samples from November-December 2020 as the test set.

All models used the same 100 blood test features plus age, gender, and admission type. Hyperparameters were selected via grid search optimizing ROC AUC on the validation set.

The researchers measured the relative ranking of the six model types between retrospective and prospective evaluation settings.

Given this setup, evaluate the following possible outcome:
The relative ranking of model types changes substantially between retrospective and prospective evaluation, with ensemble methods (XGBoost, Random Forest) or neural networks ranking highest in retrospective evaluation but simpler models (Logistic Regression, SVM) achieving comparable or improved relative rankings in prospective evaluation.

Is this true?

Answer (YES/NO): NO